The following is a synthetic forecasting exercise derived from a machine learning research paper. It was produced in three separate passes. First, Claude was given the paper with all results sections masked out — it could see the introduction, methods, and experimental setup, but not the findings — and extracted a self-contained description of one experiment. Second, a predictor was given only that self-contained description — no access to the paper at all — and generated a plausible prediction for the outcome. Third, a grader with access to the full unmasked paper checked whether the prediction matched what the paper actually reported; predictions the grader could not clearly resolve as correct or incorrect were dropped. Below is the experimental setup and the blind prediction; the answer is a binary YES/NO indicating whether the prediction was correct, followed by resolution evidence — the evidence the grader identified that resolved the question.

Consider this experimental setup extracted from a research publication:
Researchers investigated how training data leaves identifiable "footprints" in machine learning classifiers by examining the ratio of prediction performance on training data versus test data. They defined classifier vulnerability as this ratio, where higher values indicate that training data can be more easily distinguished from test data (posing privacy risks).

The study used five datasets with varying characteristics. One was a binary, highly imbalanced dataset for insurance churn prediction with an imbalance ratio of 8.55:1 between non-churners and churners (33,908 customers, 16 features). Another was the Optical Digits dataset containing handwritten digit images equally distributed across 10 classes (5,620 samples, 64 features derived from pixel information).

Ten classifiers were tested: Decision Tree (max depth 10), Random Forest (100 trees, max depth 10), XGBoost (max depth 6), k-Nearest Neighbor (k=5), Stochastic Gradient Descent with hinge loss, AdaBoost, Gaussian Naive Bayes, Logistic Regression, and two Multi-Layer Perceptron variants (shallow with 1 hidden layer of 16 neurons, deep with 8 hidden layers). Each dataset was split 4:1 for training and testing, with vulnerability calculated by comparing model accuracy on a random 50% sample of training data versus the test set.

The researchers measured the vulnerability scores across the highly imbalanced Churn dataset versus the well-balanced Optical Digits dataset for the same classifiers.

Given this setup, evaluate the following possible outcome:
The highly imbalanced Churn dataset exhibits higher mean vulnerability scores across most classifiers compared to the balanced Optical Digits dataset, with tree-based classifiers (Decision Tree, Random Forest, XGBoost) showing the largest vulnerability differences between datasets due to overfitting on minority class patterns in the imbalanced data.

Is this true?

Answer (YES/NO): NO